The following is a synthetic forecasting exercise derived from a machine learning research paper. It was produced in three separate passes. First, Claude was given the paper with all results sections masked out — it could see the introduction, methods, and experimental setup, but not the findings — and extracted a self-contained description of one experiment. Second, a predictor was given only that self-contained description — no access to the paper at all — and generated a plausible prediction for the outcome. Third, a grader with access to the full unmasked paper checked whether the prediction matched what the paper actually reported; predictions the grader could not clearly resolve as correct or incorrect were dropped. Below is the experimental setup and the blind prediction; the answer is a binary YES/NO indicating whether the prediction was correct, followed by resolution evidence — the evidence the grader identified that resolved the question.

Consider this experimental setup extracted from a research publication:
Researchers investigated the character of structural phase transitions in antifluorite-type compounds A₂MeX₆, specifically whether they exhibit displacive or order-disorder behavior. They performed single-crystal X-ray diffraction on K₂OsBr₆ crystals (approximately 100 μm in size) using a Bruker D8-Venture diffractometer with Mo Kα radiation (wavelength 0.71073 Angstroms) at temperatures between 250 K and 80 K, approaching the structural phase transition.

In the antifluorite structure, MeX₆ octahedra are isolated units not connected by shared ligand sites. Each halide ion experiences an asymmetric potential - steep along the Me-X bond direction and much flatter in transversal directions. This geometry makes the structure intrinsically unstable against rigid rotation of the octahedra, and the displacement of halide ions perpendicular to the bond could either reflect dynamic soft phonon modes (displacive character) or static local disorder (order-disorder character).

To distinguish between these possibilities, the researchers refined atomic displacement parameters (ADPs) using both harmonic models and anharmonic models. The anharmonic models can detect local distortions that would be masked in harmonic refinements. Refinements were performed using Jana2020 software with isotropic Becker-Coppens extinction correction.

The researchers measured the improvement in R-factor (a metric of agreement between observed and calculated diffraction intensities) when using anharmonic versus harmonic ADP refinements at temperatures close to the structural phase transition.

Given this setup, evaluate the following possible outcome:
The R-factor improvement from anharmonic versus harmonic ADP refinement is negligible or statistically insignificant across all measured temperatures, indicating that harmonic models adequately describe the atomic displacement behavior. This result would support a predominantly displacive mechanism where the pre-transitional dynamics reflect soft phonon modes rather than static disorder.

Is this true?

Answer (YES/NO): NO